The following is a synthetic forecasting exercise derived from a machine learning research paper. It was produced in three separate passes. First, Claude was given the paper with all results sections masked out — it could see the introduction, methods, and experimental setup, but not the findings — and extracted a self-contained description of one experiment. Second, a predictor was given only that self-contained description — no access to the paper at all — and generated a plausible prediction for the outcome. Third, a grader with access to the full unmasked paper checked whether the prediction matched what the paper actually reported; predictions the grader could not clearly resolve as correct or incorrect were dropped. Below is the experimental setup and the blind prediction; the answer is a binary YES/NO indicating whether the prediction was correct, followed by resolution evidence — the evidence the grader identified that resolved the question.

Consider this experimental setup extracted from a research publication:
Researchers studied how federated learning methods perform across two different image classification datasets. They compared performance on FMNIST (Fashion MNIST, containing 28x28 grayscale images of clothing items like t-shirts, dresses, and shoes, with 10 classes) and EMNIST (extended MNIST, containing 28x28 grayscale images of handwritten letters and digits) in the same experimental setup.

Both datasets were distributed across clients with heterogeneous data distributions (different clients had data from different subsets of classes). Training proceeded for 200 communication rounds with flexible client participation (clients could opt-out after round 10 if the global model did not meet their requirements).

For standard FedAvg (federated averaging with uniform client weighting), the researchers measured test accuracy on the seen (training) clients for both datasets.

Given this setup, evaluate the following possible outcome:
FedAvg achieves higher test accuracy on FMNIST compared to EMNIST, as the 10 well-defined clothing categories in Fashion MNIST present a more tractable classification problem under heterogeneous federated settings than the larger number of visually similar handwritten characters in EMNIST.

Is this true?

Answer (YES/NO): YES